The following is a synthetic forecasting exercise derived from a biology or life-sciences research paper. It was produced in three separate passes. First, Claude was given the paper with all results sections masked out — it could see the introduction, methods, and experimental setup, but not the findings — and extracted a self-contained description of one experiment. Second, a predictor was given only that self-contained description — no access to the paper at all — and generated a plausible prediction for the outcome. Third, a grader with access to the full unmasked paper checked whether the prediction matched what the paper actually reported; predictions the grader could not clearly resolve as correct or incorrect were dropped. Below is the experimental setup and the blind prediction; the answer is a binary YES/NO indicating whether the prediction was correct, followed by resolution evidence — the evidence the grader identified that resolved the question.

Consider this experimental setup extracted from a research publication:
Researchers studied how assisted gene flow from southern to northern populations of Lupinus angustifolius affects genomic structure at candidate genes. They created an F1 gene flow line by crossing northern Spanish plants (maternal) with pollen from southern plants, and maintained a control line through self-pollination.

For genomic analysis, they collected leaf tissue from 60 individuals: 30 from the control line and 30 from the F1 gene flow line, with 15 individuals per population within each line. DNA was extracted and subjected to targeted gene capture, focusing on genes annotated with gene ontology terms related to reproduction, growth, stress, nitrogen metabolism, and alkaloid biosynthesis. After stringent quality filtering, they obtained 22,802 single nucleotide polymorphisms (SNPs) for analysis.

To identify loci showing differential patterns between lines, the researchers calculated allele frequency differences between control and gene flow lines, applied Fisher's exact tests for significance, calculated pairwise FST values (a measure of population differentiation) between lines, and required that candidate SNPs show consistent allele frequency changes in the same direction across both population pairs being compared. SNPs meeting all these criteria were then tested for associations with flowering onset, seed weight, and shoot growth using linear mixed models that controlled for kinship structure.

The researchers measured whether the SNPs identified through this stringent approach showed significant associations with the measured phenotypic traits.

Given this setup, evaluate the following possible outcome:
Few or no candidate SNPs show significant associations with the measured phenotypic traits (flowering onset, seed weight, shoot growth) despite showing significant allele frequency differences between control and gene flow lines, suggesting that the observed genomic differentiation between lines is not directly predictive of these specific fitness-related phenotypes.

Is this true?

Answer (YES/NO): NO